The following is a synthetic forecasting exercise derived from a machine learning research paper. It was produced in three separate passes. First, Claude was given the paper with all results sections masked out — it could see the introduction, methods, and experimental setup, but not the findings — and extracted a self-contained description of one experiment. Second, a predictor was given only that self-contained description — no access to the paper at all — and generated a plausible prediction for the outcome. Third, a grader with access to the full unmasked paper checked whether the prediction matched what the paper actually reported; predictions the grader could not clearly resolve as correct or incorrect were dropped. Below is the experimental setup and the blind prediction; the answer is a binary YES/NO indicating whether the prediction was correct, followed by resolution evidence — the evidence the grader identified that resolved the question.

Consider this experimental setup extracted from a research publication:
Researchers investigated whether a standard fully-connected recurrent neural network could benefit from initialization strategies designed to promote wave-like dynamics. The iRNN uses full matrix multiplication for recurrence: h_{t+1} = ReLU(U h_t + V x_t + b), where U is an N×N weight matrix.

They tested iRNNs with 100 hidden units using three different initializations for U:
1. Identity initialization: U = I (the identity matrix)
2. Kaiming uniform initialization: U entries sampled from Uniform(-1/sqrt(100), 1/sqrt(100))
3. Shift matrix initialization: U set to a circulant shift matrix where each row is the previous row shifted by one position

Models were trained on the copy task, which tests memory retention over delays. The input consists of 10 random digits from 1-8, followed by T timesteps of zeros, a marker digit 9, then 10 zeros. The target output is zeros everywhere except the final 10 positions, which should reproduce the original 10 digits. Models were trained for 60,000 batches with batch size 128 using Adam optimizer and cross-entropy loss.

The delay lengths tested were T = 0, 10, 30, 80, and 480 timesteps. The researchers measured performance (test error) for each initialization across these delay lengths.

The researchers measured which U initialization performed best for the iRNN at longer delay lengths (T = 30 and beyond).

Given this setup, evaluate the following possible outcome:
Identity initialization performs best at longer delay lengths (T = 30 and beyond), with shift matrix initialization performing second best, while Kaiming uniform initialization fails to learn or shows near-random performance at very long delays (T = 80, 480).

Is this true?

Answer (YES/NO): NO